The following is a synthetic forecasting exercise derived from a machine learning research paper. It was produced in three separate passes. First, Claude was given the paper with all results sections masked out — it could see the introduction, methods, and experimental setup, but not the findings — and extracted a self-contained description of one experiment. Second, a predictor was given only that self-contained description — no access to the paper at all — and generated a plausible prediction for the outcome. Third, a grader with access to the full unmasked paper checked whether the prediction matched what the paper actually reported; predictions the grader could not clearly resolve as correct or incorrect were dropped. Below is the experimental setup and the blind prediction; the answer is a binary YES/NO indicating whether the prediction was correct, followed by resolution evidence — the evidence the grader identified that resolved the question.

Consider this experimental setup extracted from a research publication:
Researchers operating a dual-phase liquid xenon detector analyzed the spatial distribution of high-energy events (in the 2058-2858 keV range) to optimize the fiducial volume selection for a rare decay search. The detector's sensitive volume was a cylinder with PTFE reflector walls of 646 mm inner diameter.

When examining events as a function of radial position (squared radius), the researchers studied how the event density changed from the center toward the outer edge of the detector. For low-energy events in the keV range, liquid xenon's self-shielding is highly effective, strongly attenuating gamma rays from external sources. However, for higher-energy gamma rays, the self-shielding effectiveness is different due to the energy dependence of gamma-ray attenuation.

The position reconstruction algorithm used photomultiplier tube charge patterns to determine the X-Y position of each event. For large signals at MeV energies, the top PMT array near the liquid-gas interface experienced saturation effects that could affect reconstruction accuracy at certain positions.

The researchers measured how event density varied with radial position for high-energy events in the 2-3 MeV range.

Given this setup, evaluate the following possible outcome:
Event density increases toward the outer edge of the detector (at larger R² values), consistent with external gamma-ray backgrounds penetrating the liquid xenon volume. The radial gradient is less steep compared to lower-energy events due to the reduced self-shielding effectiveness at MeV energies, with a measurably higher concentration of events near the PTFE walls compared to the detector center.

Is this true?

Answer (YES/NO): NO